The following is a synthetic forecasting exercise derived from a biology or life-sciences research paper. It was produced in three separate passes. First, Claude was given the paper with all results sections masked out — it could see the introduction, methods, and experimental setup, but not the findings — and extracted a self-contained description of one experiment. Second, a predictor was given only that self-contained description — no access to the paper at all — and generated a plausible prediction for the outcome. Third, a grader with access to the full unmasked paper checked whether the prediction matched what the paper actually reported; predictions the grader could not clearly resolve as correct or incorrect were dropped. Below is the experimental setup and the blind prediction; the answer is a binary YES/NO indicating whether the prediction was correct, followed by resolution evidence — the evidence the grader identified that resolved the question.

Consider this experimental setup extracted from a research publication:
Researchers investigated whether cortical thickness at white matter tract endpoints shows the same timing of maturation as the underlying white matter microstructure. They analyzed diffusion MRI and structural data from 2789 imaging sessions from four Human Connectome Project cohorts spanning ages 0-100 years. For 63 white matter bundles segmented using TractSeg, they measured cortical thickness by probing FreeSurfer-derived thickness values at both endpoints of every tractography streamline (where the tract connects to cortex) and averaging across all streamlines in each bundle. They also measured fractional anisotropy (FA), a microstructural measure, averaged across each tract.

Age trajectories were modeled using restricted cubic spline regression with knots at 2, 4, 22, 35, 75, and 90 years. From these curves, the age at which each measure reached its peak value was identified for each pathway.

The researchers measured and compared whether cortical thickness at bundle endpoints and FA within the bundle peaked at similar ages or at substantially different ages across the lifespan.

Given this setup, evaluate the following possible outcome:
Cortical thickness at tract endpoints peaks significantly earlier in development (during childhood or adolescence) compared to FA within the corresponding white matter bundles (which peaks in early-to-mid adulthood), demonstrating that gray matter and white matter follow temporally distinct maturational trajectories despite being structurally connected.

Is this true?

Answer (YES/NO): NO